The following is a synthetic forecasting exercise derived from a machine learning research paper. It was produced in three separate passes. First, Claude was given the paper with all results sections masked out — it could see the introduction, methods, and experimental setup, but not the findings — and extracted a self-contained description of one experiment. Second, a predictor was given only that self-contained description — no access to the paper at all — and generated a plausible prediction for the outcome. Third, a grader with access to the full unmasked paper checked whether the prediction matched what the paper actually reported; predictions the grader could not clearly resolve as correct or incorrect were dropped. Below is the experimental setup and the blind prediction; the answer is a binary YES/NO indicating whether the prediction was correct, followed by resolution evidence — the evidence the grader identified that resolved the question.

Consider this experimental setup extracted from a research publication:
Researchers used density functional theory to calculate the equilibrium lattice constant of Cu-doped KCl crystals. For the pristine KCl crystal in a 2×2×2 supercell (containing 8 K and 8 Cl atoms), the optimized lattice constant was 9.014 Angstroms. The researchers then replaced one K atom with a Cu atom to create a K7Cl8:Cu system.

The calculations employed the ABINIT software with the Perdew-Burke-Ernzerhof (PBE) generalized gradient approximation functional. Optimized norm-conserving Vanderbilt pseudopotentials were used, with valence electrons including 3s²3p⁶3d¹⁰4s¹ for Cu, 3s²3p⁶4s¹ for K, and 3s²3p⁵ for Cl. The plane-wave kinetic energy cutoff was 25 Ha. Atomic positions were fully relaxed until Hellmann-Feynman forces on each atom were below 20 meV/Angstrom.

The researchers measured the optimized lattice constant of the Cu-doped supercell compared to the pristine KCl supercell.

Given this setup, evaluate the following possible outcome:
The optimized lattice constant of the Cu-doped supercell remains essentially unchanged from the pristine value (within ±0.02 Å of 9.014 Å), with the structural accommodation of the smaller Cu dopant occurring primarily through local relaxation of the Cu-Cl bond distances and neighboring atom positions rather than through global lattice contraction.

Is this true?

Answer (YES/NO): NO